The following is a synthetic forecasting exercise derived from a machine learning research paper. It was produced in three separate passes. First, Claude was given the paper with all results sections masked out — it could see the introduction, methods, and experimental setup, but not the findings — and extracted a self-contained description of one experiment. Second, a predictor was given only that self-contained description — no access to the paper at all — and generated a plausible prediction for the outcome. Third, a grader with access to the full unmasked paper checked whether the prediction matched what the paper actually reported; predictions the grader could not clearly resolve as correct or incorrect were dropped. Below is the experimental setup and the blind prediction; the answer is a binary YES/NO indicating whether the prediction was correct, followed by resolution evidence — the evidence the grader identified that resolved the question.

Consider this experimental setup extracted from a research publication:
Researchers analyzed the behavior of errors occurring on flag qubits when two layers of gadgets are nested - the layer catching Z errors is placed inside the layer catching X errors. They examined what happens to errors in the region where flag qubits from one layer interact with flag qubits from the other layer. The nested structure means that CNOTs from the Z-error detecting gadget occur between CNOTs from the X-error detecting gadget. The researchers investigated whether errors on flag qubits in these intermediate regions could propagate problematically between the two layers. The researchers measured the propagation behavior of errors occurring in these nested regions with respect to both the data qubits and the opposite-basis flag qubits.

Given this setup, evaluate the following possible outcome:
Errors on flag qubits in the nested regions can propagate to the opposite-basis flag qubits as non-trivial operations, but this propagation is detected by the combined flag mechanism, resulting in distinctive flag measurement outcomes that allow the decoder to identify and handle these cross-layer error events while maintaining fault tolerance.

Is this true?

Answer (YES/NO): NO